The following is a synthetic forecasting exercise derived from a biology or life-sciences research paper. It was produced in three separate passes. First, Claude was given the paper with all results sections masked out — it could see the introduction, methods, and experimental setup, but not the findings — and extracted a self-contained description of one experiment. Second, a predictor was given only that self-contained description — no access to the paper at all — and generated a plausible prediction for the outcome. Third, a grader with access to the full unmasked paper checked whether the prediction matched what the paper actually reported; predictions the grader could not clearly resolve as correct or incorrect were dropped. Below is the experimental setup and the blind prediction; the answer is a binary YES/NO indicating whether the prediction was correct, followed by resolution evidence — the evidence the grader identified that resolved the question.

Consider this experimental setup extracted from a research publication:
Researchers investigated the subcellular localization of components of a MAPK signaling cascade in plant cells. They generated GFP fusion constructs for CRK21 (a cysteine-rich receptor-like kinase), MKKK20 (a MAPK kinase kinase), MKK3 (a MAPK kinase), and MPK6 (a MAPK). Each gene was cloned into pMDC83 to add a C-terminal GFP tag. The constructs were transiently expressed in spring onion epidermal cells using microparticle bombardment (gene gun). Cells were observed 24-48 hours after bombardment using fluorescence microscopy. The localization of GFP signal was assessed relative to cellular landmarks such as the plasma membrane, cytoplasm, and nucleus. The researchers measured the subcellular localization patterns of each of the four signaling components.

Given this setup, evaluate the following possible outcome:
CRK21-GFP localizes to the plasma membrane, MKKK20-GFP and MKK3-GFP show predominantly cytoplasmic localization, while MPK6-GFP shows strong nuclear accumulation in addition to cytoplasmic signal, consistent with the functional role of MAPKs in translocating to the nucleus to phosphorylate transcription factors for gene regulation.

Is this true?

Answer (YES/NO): NO